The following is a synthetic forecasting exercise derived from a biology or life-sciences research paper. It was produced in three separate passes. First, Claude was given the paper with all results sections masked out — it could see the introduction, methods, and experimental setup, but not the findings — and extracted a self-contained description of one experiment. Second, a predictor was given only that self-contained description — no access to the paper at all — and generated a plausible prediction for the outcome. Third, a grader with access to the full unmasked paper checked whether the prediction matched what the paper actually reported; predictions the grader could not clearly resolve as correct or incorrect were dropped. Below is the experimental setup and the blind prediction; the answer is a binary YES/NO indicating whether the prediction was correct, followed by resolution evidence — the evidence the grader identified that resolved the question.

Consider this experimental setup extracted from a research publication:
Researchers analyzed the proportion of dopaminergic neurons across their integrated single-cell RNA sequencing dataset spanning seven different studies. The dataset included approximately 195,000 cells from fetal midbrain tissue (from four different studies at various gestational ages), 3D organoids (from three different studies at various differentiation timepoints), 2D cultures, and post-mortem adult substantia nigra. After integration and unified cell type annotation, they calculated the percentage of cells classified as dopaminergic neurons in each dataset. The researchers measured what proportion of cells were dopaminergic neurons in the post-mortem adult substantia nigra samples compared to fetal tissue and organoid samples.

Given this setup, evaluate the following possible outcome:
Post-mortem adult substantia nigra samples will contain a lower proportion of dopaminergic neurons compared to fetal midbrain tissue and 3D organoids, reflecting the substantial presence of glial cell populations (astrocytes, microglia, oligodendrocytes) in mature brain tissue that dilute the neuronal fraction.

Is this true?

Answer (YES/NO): YES